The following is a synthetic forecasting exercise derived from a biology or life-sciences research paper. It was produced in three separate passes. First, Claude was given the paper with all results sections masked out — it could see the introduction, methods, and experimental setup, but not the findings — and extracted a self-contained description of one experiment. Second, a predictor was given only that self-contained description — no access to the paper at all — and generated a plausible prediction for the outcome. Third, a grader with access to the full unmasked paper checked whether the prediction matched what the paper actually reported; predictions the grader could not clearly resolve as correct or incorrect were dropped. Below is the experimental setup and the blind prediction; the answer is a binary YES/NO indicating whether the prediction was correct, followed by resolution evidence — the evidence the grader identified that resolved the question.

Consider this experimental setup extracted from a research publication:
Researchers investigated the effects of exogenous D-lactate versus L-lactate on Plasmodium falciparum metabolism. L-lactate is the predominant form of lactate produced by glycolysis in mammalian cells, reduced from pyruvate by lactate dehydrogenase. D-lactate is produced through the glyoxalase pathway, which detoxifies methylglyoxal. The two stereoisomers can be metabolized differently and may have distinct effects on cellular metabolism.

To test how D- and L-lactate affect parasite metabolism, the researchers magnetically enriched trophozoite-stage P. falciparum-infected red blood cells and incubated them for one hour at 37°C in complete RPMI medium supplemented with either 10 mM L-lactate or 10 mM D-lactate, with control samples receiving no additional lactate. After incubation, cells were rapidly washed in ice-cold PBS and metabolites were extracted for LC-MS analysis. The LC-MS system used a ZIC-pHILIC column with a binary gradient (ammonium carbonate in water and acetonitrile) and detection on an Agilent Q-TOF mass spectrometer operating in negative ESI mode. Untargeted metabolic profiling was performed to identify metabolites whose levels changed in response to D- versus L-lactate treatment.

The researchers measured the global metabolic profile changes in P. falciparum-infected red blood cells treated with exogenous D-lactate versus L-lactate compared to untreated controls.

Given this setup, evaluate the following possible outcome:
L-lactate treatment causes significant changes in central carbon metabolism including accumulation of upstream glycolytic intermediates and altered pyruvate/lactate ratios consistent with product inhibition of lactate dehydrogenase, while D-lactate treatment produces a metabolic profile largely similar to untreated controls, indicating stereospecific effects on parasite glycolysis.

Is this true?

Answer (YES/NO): NO